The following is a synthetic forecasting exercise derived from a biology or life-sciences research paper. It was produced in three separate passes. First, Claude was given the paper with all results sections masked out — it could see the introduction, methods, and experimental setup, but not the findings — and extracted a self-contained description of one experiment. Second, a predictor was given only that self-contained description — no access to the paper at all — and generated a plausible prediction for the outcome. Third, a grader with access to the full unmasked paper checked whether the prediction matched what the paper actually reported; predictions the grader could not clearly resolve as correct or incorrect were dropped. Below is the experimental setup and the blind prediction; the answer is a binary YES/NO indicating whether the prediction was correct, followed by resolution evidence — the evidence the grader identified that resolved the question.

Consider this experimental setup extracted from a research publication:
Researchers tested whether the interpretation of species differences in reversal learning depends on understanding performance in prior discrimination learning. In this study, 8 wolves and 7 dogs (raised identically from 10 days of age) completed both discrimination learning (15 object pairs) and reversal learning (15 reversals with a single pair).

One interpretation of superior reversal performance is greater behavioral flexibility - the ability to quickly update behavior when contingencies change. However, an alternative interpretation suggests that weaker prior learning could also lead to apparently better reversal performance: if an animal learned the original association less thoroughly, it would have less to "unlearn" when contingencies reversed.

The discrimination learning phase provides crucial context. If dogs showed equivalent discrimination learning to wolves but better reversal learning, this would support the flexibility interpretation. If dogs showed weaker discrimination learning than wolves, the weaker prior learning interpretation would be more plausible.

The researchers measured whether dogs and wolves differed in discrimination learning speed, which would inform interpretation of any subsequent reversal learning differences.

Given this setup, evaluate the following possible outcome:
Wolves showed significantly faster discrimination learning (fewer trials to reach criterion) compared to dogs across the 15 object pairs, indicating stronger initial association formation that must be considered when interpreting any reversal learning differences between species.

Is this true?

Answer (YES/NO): NO